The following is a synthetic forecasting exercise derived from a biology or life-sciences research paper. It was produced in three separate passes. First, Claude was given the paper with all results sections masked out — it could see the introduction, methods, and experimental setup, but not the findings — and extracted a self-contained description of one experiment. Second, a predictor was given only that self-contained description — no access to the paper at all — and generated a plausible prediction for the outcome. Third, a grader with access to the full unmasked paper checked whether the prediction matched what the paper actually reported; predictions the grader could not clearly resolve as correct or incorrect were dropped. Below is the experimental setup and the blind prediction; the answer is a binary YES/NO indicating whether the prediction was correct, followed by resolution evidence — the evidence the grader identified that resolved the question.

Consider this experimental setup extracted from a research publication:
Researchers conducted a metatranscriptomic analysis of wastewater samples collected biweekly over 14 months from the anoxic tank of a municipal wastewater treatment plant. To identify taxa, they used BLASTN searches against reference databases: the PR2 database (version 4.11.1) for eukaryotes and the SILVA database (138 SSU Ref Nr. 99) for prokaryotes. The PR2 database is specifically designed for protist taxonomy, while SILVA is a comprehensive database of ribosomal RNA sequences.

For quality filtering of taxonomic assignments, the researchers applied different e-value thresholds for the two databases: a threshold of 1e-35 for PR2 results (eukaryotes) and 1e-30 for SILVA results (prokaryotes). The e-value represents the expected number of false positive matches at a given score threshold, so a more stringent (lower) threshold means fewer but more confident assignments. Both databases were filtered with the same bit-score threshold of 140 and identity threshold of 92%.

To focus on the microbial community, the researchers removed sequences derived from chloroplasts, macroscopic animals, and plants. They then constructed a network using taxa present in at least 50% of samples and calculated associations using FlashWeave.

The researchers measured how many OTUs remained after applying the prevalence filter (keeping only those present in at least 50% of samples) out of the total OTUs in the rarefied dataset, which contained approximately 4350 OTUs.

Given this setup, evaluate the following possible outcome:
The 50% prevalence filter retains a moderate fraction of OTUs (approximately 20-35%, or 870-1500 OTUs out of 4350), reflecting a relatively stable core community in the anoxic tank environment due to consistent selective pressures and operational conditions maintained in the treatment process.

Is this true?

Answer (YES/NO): NO